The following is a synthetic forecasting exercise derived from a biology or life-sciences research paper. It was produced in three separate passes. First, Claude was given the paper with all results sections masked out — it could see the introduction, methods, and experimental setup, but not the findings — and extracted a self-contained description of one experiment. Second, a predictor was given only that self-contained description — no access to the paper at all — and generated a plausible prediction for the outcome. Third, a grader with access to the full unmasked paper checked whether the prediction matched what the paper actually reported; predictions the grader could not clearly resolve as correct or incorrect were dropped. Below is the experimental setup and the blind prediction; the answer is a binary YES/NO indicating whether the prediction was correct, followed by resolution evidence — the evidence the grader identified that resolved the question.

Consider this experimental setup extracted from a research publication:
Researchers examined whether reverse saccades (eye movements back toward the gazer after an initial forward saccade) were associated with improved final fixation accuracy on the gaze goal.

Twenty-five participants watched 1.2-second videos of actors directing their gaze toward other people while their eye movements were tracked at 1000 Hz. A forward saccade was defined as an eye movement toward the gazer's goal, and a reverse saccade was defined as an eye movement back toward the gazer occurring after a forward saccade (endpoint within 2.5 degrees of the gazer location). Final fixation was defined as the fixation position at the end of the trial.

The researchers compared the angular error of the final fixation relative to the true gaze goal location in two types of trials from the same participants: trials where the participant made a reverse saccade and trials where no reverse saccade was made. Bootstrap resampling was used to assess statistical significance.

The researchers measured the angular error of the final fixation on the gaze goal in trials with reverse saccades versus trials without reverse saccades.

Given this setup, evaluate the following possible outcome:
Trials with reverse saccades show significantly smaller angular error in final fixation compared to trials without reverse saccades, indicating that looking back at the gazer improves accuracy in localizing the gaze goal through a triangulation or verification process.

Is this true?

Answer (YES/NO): NO